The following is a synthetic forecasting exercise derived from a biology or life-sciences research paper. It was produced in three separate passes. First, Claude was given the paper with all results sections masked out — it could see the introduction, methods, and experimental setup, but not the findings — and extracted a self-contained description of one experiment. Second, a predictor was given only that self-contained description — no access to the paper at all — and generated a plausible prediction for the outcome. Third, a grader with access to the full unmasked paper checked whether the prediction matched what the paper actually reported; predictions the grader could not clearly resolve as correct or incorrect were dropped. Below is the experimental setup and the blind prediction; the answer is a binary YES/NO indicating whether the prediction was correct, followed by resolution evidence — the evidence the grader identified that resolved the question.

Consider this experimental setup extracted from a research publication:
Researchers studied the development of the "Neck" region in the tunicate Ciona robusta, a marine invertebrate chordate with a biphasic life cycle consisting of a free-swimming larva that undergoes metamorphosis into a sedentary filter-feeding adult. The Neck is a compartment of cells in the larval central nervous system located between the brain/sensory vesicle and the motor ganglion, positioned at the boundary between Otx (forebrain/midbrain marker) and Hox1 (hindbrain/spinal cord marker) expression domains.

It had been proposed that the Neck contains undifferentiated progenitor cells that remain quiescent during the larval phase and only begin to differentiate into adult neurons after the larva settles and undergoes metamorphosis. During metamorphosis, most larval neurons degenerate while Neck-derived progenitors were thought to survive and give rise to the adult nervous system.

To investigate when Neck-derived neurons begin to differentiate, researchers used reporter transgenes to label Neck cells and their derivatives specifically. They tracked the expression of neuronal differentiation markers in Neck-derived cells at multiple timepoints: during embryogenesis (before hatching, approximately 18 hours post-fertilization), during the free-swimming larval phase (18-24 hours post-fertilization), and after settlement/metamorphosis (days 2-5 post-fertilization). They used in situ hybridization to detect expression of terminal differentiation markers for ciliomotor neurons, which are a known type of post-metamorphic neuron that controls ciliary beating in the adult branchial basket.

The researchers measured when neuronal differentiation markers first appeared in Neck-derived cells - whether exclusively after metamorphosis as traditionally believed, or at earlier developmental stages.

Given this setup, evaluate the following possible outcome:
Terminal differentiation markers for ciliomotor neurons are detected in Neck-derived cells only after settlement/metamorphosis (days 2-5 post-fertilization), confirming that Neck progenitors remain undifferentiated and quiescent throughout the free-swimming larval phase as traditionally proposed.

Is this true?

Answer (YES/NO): NO